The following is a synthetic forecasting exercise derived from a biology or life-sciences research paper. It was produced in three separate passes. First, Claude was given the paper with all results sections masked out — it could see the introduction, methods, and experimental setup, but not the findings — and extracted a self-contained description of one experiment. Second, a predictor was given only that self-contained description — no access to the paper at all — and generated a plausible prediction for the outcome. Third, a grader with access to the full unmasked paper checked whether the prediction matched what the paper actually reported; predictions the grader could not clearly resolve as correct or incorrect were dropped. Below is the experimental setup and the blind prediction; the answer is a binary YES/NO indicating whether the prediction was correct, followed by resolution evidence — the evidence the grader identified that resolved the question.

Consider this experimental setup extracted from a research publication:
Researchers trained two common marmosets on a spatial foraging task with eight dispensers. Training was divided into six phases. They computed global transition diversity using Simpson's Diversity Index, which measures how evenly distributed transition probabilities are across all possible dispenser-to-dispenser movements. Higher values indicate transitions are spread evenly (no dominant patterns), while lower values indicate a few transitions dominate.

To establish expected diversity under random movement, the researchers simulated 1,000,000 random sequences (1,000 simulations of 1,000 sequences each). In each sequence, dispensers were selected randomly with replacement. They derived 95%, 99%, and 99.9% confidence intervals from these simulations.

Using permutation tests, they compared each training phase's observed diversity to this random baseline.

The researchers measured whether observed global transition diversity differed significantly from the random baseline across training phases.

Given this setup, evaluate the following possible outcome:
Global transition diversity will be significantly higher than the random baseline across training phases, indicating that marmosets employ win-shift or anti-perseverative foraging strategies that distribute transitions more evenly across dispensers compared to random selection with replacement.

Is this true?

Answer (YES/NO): NO